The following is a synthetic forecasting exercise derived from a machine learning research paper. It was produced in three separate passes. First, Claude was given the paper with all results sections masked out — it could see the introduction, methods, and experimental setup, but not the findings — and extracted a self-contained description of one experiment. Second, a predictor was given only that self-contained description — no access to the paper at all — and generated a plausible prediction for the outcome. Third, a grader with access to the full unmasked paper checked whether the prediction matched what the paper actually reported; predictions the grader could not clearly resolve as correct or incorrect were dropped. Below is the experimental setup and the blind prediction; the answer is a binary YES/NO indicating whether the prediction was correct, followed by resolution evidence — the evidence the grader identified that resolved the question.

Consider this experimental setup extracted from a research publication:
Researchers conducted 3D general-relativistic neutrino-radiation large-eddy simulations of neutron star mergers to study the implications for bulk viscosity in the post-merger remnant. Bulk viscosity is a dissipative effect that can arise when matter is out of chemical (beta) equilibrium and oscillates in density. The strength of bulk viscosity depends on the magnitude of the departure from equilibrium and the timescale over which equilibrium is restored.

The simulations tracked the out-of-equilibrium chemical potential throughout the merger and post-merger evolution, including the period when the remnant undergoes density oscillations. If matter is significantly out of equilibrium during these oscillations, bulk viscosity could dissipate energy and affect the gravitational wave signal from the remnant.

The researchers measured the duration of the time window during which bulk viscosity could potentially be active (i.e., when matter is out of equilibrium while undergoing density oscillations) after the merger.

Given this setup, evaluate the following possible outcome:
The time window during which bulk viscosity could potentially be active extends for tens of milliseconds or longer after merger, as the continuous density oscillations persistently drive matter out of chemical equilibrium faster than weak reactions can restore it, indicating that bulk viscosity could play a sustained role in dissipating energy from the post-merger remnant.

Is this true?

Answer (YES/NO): NO